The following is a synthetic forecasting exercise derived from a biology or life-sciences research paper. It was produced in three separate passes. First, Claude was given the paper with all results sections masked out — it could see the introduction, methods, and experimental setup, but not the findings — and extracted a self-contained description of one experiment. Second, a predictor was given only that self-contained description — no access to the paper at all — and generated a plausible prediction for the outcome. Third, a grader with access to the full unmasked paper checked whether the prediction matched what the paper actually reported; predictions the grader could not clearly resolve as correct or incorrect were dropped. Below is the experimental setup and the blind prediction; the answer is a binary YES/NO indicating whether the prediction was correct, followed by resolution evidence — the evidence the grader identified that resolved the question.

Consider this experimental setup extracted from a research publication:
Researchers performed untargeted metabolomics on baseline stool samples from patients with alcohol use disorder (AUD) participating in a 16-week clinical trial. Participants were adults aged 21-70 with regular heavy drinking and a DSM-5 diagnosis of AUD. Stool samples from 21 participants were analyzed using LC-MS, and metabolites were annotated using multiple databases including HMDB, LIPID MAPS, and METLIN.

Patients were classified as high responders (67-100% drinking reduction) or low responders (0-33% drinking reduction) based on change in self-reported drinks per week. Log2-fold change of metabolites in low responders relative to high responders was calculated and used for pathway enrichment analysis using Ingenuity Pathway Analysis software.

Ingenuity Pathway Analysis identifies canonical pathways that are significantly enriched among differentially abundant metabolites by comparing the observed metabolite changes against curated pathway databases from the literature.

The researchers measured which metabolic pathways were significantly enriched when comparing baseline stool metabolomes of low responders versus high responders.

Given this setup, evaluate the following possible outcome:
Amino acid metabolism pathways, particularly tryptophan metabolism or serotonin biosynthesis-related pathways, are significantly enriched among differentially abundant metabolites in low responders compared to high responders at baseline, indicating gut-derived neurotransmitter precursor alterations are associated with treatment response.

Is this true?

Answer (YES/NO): YES